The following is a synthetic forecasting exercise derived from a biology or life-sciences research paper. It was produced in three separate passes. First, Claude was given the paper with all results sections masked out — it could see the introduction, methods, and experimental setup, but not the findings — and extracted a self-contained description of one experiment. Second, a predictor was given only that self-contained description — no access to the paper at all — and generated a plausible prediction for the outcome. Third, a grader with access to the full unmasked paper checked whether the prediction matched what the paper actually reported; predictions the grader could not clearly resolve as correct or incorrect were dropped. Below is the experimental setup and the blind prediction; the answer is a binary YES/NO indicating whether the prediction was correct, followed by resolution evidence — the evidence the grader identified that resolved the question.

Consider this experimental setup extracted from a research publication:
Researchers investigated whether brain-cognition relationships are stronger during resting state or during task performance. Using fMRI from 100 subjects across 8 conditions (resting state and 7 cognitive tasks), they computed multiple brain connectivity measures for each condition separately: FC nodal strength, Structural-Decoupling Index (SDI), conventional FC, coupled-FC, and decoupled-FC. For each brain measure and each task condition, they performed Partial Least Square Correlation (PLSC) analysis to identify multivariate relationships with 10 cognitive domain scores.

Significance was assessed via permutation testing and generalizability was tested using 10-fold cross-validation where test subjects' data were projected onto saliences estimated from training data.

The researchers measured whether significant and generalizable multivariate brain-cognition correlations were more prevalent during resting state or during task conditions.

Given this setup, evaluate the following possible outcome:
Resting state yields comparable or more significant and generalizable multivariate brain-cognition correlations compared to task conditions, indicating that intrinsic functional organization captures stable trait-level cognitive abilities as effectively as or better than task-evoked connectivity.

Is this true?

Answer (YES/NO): YES